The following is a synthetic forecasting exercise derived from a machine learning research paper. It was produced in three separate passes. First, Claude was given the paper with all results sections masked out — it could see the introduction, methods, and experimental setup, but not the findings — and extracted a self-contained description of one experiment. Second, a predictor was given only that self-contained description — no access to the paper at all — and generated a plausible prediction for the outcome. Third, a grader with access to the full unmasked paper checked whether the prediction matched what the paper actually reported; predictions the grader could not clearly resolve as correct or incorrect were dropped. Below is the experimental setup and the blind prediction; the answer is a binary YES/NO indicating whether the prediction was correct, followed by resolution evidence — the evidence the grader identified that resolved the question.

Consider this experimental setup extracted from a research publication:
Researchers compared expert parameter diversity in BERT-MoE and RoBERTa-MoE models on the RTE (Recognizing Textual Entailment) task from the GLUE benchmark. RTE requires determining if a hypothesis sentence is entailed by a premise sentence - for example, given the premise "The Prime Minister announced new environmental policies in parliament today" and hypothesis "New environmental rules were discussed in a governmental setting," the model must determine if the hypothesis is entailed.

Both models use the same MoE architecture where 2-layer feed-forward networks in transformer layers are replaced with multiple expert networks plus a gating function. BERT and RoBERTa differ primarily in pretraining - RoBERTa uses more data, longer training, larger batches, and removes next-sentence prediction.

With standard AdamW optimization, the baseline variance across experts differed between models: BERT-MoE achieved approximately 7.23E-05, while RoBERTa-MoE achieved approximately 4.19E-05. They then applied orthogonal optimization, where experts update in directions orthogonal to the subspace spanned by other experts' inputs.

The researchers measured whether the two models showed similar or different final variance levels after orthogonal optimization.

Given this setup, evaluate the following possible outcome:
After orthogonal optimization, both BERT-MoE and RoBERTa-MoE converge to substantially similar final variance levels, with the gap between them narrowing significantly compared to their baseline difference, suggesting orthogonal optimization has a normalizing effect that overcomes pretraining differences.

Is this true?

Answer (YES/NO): YES